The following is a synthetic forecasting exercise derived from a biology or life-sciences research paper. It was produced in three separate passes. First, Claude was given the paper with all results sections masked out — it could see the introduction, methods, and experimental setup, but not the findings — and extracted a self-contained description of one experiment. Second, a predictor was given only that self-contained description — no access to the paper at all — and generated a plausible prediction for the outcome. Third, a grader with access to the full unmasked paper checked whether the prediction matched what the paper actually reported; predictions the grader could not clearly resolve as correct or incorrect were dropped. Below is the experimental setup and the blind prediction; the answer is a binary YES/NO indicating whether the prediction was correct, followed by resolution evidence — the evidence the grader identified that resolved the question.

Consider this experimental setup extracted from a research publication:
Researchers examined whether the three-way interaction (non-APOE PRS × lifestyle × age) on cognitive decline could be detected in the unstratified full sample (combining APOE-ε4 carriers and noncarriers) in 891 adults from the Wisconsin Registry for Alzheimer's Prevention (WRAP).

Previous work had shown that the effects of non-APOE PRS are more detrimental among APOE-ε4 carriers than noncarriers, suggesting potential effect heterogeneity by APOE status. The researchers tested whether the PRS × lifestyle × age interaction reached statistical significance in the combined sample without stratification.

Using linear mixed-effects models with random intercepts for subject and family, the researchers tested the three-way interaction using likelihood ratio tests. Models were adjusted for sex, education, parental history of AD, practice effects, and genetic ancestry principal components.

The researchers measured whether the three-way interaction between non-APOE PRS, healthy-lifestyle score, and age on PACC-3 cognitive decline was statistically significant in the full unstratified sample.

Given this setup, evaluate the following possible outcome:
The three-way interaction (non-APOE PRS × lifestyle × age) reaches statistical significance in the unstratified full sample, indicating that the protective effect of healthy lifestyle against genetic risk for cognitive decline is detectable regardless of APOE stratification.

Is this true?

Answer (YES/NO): NO